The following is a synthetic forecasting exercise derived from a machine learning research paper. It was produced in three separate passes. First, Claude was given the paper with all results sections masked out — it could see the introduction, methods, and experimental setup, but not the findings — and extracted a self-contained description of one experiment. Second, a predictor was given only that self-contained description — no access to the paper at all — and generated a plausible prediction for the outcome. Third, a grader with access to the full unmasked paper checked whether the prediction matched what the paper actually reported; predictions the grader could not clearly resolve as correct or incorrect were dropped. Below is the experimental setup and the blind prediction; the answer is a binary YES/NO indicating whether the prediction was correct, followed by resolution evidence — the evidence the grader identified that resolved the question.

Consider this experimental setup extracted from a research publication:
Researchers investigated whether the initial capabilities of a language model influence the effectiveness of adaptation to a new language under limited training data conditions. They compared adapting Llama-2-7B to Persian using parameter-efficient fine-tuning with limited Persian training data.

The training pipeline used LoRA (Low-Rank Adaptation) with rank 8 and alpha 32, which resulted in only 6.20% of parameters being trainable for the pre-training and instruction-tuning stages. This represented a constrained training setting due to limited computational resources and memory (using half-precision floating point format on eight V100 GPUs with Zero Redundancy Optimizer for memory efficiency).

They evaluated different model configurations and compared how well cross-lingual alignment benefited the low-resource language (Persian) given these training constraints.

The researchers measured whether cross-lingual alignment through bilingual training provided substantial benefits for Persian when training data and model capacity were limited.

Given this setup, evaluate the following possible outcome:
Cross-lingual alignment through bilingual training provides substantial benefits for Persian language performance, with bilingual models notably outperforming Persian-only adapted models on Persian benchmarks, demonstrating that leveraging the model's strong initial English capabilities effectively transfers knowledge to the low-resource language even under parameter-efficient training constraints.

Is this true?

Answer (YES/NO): NO